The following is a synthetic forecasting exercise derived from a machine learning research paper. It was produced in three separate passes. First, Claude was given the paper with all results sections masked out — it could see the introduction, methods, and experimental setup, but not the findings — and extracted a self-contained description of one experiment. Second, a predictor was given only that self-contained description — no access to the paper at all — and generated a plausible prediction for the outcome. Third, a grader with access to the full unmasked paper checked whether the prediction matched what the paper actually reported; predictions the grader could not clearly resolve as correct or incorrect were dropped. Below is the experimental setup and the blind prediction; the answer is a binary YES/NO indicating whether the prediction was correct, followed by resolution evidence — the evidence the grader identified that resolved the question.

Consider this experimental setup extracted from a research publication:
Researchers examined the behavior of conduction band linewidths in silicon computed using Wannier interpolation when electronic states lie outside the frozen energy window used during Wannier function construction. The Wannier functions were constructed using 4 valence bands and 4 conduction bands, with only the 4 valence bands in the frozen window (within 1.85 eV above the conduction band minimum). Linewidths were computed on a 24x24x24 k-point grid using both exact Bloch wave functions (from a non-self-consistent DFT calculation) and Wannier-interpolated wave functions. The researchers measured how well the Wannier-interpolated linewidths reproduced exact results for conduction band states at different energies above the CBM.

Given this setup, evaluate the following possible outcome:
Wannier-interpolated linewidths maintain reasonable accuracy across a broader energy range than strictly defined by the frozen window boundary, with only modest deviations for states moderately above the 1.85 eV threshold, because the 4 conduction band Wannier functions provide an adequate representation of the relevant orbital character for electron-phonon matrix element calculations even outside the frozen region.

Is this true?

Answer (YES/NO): NO